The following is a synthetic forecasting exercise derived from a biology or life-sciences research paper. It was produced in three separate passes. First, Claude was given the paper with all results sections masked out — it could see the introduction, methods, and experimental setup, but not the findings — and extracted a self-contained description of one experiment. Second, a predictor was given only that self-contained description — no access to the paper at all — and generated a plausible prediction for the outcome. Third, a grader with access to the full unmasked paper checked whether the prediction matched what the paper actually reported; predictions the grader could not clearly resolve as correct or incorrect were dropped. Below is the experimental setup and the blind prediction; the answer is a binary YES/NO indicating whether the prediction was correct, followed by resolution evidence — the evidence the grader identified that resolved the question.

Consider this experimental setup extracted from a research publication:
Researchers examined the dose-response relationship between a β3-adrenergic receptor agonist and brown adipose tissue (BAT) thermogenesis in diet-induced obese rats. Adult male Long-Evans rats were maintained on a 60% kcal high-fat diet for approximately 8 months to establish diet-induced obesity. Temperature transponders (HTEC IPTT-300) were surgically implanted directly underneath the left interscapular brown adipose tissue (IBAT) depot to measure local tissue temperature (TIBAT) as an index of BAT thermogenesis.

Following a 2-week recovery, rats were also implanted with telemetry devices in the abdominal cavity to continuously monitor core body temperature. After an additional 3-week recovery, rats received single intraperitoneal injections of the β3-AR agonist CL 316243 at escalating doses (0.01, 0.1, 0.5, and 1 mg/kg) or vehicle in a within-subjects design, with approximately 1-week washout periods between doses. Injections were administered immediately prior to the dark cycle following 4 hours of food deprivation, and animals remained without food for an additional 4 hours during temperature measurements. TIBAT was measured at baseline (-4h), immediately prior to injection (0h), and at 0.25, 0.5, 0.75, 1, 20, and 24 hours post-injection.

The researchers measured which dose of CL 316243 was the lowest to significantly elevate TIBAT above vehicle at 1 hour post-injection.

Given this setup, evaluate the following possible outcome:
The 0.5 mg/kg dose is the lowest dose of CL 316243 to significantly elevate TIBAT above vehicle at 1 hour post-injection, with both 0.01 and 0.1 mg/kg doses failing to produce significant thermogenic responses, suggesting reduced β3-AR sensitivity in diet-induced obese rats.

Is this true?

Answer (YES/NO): NO